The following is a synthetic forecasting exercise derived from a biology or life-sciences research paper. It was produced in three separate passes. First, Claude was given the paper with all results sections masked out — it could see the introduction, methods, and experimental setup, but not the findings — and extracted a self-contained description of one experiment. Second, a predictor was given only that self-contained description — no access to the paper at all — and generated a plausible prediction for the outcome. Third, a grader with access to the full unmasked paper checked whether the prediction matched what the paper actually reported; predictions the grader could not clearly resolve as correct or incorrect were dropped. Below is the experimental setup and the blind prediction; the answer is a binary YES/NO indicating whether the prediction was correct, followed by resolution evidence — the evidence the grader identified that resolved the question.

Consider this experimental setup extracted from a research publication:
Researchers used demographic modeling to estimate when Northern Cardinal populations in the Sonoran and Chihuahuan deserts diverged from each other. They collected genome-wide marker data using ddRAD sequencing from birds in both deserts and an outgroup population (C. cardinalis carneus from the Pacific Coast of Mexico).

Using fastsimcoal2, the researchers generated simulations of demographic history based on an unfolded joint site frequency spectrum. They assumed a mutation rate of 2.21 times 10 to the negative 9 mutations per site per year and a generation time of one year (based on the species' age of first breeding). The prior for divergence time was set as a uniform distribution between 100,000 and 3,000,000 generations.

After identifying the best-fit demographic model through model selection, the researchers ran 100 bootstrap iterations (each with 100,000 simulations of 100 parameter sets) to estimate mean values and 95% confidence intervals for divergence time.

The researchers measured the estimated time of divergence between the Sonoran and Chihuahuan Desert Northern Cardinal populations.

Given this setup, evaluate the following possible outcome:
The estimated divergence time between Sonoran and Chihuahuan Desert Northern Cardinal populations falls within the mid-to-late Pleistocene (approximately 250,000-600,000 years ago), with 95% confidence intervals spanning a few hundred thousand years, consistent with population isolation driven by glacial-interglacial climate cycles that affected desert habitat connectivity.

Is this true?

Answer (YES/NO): NO